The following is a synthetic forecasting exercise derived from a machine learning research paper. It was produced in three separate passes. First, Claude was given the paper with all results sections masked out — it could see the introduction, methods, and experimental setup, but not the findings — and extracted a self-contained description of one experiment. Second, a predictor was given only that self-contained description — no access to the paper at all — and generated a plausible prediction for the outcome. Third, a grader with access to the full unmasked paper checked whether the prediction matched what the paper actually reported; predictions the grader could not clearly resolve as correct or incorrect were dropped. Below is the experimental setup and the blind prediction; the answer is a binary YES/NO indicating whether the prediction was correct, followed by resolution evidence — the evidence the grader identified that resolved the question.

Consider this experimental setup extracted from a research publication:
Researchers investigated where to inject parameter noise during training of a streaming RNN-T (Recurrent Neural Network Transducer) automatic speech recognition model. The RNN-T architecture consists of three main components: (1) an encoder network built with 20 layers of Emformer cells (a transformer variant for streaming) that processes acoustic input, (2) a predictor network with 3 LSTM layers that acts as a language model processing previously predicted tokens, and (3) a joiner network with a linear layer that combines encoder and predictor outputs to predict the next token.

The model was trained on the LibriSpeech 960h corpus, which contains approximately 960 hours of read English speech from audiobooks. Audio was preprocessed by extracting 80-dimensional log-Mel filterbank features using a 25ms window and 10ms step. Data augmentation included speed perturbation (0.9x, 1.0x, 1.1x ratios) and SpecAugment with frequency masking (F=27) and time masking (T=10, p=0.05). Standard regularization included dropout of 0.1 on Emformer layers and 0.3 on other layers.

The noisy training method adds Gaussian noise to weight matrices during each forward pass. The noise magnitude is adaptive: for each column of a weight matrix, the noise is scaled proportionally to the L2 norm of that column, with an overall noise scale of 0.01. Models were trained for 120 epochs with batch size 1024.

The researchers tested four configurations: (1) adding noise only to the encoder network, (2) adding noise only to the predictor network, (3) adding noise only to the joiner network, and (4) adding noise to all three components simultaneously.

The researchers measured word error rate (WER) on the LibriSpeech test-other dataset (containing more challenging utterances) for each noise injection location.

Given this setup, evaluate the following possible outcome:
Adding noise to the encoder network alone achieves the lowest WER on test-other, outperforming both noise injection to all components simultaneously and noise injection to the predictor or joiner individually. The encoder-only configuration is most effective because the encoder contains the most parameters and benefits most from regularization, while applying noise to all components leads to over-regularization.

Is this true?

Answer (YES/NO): NO